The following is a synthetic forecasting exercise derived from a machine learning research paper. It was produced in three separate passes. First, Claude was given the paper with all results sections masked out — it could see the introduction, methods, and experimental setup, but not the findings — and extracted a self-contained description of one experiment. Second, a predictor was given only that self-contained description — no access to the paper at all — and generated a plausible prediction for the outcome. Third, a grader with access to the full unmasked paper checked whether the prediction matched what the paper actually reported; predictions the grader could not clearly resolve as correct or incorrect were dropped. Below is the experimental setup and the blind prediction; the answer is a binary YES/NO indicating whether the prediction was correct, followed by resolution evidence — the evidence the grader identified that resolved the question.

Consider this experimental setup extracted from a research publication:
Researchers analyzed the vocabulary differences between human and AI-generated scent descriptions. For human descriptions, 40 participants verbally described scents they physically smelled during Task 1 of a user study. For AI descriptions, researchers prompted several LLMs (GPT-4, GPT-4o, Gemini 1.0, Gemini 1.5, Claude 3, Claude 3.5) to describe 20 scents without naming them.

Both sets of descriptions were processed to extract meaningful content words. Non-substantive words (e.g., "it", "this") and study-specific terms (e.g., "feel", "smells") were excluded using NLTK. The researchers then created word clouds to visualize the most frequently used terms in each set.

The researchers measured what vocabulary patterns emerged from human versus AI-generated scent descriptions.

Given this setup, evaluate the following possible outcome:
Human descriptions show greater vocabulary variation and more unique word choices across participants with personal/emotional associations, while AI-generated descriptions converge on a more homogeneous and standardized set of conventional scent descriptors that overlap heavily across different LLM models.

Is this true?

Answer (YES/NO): NO